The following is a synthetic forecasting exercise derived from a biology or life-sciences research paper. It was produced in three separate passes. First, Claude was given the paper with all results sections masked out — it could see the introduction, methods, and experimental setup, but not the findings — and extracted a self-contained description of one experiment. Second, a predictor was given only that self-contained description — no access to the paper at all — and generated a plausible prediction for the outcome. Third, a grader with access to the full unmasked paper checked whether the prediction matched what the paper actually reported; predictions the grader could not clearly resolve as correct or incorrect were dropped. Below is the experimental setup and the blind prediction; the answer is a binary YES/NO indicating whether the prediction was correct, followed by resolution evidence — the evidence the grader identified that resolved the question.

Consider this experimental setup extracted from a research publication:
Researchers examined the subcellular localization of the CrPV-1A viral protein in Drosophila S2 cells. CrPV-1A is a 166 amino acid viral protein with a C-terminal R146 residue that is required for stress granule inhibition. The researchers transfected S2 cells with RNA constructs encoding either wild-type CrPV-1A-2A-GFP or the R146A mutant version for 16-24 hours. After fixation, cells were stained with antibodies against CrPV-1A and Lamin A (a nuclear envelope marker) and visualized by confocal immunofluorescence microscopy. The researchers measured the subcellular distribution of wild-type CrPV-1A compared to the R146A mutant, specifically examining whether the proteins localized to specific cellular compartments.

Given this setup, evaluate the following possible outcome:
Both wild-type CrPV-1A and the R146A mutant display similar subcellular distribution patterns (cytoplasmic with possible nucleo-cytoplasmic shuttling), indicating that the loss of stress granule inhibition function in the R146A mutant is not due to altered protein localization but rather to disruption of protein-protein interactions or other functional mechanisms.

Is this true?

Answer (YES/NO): NO